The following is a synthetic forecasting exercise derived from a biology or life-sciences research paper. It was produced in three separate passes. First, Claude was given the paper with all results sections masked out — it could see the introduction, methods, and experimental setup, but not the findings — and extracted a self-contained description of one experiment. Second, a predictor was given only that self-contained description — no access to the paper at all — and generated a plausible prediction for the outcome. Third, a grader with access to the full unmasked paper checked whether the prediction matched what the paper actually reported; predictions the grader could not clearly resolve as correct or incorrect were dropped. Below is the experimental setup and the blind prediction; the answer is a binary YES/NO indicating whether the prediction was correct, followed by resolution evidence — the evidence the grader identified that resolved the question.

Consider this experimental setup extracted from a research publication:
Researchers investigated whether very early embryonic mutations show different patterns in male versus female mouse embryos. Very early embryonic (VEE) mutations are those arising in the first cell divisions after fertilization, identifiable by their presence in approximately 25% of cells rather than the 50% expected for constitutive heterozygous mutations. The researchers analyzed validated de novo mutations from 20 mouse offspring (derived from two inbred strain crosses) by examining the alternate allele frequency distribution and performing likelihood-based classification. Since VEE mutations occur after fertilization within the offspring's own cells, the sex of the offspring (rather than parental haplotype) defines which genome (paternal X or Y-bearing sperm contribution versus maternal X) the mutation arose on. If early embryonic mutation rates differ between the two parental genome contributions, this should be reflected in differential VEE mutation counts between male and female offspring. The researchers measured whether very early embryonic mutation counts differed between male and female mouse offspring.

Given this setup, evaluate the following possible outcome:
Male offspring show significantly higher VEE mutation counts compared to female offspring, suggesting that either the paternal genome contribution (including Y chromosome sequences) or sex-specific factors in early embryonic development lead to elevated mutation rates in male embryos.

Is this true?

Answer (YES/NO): NO